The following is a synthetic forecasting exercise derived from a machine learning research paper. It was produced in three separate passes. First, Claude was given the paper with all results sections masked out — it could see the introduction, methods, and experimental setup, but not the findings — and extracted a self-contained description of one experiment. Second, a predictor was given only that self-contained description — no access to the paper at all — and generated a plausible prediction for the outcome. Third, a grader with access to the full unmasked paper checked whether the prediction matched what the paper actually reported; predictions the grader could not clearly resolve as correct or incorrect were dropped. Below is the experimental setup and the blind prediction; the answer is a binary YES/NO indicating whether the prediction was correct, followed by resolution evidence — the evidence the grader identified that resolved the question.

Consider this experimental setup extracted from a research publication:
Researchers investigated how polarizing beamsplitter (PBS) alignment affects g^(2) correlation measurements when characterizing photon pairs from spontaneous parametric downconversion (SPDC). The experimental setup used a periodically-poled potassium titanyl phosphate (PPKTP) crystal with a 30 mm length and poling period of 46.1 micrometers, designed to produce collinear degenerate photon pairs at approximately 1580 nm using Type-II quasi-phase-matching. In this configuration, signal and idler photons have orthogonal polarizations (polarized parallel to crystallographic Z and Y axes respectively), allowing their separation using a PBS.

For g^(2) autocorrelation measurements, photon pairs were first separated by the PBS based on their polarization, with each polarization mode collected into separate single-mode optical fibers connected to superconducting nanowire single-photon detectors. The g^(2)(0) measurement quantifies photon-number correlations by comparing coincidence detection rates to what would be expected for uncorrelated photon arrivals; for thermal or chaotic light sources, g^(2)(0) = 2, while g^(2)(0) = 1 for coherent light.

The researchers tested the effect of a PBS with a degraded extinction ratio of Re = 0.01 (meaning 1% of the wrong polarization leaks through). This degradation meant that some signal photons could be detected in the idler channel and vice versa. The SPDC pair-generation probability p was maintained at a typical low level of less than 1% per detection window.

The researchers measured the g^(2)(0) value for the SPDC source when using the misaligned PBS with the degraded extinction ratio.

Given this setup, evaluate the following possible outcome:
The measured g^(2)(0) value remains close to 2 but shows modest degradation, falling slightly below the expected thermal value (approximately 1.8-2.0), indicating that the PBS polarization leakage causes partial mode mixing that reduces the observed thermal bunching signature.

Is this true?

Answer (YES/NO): NO